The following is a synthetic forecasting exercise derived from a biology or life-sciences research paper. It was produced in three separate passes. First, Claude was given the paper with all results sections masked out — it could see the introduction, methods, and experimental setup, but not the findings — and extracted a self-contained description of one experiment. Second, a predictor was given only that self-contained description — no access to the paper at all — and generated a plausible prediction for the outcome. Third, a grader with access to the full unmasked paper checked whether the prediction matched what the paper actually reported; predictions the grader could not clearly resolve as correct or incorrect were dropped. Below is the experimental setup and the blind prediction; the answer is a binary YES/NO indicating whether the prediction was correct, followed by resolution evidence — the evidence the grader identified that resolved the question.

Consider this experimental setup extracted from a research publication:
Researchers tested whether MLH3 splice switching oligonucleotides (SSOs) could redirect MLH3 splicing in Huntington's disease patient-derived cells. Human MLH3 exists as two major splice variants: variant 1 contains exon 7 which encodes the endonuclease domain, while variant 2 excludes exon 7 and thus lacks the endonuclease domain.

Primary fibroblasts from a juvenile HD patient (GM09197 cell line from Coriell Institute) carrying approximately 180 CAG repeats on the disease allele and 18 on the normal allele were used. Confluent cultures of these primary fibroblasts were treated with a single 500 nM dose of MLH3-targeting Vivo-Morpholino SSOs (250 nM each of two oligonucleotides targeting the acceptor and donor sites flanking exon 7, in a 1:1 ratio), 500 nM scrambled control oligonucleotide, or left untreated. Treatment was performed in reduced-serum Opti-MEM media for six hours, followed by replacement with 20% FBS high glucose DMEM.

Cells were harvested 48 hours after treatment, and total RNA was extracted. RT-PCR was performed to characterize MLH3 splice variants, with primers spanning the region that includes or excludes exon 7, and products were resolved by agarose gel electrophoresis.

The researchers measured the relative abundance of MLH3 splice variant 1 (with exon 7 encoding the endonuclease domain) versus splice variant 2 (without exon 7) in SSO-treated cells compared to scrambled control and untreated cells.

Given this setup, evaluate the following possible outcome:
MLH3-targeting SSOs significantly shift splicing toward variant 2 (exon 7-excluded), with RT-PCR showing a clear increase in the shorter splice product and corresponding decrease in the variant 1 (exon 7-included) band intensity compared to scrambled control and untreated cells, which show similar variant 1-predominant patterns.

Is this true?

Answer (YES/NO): YES